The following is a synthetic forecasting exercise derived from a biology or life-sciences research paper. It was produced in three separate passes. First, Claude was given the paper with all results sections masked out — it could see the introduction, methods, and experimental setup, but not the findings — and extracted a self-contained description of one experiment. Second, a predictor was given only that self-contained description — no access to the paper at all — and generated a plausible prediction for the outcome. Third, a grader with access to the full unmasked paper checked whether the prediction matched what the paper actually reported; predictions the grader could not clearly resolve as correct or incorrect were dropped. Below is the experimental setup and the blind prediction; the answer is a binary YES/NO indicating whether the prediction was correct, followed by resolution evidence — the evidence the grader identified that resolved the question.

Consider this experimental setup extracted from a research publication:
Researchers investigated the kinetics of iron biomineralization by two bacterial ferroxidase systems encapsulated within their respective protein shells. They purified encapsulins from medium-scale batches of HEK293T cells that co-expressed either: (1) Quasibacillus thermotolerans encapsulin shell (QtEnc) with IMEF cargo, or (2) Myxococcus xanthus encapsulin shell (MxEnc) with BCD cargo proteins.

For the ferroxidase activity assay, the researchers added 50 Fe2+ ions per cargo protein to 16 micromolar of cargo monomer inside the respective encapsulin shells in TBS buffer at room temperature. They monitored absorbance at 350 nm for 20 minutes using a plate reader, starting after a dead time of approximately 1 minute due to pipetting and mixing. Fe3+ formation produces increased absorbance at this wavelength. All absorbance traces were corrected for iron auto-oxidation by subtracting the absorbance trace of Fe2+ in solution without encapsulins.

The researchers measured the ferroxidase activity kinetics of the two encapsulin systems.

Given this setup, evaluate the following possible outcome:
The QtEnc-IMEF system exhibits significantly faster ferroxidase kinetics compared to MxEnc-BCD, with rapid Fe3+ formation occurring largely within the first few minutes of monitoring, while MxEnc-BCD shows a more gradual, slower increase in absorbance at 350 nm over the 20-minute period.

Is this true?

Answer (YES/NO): NO